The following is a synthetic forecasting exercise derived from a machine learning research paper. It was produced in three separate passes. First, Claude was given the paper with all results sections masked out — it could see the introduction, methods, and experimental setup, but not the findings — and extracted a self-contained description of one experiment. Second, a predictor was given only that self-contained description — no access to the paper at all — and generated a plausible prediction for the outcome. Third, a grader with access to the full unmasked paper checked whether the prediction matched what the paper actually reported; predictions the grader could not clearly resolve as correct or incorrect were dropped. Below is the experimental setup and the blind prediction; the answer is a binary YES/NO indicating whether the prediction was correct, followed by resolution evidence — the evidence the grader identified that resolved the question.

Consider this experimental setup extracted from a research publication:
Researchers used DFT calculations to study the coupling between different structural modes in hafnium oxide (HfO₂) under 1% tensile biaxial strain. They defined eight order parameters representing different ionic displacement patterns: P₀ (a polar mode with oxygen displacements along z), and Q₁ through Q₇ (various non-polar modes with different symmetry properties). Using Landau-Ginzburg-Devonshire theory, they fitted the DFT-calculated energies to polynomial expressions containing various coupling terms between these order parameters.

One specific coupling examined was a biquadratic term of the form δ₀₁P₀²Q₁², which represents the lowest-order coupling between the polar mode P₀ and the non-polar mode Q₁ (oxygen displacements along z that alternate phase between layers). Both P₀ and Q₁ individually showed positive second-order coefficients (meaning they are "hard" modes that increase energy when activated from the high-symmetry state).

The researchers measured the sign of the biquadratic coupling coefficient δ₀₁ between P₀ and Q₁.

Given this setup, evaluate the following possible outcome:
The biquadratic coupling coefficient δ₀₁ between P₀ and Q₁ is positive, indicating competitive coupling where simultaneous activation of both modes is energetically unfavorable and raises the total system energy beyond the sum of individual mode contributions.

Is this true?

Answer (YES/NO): NO